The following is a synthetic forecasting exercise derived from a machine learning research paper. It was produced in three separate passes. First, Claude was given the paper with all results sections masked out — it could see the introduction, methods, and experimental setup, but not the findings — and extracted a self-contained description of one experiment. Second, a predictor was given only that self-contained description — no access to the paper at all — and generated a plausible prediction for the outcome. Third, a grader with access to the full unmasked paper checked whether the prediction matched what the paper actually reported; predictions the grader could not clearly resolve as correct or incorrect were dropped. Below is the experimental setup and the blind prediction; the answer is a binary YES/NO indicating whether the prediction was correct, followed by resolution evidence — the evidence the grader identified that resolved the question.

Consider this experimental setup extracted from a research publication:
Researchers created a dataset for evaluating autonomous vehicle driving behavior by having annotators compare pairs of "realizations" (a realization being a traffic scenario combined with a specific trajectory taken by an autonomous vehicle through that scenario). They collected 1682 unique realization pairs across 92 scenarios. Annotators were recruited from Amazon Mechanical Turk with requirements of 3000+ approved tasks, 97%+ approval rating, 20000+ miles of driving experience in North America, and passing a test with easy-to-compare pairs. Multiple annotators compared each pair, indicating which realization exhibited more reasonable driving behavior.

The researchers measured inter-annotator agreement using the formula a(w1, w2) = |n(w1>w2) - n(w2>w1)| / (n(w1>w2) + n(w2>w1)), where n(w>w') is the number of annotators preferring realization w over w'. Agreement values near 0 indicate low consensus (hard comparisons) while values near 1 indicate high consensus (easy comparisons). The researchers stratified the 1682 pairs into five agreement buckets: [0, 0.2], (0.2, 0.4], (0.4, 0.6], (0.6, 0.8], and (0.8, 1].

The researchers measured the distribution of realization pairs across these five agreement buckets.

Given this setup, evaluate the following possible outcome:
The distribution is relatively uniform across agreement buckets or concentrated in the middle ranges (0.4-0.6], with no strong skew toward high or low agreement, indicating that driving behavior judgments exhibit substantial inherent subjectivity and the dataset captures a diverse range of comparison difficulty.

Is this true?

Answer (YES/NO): NO